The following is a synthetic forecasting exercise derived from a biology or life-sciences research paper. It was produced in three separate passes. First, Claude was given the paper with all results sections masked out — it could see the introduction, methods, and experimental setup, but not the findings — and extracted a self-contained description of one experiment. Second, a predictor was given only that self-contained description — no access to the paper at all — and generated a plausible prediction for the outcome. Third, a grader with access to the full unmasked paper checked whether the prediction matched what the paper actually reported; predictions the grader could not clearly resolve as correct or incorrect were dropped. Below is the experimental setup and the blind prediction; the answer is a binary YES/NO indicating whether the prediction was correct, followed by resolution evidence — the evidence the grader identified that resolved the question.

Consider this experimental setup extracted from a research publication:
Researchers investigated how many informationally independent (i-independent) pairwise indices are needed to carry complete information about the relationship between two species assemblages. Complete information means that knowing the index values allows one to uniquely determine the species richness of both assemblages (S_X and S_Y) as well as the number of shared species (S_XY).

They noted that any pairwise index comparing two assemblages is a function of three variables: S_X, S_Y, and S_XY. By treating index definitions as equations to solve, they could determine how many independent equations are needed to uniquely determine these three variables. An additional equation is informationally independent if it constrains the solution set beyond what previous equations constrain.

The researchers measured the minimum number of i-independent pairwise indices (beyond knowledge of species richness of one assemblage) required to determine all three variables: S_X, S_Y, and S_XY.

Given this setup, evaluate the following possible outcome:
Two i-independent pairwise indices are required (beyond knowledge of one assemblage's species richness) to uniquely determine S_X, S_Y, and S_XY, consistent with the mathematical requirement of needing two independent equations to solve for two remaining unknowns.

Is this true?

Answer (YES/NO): YES